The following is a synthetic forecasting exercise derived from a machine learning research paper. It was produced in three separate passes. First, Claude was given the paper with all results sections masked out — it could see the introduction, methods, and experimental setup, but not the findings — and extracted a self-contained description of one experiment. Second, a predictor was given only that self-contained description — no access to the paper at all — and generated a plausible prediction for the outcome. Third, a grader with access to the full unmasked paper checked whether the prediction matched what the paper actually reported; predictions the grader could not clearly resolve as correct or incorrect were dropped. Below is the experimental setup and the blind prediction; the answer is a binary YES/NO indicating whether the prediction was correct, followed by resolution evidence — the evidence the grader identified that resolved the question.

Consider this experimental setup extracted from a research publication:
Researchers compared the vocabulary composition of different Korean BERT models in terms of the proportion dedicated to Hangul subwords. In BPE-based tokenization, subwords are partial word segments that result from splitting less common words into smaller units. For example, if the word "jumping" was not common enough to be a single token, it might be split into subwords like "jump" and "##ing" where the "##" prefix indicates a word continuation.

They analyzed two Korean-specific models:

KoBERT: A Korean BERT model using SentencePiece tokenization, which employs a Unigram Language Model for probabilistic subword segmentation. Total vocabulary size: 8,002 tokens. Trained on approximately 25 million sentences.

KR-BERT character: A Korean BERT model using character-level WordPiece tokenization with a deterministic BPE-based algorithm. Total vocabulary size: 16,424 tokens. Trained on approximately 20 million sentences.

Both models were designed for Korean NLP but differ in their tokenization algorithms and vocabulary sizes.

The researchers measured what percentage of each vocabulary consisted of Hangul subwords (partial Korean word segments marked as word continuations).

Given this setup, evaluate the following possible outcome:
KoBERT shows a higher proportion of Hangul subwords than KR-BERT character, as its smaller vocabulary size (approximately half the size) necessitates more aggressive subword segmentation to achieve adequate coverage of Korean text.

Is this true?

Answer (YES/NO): YES